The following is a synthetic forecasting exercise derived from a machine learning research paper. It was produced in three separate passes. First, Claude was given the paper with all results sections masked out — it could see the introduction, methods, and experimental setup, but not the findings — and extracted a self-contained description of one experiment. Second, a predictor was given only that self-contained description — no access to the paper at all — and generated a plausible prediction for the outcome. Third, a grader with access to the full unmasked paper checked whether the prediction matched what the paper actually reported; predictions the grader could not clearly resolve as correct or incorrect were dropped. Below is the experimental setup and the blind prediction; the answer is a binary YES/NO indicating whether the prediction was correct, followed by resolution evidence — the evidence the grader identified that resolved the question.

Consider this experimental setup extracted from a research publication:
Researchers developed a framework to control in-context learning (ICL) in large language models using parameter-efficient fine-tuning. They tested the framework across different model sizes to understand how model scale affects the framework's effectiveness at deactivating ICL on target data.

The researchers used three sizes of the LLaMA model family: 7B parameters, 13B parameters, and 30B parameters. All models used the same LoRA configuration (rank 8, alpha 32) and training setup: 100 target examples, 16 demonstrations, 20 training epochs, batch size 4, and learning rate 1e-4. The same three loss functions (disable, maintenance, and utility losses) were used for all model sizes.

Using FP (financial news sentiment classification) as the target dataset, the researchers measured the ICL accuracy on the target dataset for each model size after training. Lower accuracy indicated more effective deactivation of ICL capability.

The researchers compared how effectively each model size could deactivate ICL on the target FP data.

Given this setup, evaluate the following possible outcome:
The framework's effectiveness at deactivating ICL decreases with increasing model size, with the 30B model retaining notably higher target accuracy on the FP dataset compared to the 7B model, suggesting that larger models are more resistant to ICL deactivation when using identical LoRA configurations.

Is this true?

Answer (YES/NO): NO